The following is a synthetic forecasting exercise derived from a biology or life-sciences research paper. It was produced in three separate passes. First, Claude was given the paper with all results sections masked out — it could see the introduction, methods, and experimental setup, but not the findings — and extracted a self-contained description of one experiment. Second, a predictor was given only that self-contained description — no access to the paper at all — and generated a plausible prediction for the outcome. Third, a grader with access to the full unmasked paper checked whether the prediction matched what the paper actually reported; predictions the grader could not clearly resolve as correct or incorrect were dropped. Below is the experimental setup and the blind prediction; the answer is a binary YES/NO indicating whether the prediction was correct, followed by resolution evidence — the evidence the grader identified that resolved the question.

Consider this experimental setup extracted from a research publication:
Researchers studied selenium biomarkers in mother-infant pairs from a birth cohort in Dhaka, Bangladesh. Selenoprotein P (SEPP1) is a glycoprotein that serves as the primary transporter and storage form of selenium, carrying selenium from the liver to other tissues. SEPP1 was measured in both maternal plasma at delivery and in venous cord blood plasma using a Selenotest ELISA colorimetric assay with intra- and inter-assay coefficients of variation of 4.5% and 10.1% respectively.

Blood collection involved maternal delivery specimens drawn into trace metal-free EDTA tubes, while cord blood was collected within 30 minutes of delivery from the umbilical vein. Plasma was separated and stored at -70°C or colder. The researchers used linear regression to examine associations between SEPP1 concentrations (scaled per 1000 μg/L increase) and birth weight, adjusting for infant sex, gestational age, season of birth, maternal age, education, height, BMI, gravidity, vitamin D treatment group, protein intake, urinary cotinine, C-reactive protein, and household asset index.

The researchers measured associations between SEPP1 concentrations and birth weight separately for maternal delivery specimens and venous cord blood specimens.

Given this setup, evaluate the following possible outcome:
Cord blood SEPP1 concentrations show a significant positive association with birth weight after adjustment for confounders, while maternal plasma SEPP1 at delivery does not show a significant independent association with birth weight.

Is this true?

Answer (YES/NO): NO